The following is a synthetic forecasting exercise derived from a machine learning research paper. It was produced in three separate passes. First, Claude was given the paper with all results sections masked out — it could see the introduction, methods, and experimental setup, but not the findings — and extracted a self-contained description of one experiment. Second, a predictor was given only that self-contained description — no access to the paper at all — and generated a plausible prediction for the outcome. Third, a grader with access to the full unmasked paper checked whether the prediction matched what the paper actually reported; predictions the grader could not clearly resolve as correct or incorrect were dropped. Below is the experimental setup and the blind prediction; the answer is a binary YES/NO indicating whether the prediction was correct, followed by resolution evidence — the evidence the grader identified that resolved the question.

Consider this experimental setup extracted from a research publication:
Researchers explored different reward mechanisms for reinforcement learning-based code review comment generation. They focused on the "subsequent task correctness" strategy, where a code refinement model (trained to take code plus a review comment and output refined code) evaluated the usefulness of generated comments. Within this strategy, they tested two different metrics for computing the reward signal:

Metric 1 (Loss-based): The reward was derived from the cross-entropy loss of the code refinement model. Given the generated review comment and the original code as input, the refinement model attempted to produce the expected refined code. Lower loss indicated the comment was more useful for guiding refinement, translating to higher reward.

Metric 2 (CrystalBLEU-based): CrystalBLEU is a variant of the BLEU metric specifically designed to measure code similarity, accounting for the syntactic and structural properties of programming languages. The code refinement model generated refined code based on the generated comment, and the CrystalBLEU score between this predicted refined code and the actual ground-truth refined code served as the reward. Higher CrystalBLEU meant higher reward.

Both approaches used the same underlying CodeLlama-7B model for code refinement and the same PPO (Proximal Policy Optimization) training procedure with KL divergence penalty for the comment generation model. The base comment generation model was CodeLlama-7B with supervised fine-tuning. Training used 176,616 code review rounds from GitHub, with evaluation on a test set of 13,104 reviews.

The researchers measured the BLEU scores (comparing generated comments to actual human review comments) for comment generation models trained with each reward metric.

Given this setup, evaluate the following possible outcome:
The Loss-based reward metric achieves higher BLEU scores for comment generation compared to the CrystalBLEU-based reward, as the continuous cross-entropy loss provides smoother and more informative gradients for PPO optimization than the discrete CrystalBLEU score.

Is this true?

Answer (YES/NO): NO